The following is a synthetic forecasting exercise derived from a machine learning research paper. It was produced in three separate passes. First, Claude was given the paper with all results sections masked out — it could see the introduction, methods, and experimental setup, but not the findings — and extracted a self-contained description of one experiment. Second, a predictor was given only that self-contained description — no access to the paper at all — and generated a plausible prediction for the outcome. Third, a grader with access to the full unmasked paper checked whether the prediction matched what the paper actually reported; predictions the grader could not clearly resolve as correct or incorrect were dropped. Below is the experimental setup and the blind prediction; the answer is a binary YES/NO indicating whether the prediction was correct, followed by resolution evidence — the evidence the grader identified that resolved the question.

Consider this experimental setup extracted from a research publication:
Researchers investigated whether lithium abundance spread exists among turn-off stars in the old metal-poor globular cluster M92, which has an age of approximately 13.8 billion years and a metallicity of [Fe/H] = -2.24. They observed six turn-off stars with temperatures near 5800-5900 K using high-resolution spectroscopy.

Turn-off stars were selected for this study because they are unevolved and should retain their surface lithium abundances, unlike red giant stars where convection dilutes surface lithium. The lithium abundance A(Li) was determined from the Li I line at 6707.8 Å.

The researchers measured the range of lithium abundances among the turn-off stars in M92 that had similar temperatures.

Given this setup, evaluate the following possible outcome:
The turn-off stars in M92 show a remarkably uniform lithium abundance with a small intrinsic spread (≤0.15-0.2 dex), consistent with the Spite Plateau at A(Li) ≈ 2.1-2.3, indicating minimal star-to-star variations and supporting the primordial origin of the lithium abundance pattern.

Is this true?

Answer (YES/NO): NO